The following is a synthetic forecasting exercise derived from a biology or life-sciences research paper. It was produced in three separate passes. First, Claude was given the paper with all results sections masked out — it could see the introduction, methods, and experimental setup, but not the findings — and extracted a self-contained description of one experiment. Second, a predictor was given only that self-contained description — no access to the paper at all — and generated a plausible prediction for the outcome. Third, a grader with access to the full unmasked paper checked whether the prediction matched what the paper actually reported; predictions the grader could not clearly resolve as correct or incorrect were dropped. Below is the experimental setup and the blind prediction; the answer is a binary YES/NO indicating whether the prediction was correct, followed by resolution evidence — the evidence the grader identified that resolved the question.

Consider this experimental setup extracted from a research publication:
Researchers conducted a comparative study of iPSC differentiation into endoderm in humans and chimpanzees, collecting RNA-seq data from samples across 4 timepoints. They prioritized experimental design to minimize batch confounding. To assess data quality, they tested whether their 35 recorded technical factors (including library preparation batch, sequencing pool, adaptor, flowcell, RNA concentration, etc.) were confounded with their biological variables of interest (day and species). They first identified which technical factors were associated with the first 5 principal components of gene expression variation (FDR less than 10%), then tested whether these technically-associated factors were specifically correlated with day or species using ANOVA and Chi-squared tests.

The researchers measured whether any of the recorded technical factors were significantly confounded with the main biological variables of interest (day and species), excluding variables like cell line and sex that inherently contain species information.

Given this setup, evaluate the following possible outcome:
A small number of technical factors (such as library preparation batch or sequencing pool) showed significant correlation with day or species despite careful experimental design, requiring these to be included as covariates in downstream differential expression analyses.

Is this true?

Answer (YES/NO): NO